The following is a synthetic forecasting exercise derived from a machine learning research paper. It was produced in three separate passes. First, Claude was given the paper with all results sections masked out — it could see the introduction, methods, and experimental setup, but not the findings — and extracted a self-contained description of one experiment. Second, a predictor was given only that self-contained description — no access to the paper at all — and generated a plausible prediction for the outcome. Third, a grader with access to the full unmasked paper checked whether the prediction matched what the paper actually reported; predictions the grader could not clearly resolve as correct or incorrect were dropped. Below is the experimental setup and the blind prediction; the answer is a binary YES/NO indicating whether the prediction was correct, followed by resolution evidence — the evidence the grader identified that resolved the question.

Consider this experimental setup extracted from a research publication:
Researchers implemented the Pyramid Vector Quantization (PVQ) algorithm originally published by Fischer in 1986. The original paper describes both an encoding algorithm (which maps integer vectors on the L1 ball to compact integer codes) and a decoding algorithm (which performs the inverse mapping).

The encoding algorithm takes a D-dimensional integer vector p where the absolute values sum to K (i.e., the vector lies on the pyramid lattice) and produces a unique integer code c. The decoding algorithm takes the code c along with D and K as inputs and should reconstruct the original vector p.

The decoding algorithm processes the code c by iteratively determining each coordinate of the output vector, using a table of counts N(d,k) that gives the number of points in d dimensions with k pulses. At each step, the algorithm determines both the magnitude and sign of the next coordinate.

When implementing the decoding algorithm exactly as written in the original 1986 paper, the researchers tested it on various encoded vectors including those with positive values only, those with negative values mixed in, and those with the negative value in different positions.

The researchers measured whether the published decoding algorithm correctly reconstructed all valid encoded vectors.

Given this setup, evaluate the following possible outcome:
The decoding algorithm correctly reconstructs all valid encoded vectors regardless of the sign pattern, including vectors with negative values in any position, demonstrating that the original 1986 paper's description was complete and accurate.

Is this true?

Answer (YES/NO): NO